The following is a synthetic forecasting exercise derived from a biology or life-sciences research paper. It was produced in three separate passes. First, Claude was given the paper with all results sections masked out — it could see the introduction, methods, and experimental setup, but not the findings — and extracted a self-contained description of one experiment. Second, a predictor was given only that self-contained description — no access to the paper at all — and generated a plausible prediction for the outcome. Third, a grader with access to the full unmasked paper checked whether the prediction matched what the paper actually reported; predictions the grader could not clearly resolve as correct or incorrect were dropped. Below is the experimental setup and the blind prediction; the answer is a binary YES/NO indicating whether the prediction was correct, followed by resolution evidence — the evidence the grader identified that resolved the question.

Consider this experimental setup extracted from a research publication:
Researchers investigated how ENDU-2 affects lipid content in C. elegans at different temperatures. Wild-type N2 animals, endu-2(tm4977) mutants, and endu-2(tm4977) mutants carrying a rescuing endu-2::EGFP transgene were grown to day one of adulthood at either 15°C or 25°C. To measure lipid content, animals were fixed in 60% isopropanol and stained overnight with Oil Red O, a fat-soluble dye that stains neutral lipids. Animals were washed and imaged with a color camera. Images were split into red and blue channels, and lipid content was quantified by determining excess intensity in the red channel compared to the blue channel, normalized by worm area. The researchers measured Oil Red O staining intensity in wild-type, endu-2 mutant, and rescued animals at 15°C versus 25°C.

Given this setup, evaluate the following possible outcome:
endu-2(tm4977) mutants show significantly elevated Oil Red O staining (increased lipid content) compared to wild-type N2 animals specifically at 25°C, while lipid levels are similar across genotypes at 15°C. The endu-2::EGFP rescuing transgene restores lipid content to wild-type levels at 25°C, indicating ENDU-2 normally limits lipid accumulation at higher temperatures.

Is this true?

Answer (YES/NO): YES